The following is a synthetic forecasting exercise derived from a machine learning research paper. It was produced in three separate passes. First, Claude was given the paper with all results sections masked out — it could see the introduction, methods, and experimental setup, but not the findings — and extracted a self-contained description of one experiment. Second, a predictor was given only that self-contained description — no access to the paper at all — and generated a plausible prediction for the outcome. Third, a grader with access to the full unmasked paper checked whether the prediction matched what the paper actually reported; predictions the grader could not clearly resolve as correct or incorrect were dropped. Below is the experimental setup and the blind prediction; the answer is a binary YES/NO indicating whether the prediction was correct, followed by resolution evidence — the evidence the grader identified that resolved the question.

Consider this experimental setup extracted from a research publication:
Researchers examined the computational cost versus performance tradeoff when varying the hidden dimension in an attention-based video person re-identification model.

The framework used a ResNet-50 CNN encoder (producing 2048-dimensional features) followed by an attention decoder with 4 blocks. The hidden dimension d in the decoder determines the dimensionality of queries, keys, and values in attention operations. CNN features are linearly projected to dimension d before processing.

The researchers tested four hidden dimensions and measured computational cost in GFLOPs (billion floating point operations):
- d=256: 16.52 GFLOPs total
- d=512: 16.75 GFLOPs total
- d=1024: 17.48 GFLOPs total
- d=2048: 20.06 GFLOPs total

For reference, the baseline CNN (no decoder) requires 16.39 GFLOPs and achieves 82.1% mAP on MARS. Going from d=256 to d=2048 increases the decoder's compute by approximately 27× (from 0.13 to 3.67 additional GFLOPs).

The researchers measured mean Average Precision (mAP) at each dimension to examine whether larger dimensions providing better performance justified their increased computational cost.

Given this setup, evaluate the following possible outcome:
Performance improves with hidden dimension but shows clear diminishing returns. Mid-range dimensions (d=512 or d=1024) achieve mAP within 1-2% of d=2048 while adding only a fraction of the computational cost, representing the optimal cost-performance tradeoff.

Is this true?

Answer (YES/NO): NO